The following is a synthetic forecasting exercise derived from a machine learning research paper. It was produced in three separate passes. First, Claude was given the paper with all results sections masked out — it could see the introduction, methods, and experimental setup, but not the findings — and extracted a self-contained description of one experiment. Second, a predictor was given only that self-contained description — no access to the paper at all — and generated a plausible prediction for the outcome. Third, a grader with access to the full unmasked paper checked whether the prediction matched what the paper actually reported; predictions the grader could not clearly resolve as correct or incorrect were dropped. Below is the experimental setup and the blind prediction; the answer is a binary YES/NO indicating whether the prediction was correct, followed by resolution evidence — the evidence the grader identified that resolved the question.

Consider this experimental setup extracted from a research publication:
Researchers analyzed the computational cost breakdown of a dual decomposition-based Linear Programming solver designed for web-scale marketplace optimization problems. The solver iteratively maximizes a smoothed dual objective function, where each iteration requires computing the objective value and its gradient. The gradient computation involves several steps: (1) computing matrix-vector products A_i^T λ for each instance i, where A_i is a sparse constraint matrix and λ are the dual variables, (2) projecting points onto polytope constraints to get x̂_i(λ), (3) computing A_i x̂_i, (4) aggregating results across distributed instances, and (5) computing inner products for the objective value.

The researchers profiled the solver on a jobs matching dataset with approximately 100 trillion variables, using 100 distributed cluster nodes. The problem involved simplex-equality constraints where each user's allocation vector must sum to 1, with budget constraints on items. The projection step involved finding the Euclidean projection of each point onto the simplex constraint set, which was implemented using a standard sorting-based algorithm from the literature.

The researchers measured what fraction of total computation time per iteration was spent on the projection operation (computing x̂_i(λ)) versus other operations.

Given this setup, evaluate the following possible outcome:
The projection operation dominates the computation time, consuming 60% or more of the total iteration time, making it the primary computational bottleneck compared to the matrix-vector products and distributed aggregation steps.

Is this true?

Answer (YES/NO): YES